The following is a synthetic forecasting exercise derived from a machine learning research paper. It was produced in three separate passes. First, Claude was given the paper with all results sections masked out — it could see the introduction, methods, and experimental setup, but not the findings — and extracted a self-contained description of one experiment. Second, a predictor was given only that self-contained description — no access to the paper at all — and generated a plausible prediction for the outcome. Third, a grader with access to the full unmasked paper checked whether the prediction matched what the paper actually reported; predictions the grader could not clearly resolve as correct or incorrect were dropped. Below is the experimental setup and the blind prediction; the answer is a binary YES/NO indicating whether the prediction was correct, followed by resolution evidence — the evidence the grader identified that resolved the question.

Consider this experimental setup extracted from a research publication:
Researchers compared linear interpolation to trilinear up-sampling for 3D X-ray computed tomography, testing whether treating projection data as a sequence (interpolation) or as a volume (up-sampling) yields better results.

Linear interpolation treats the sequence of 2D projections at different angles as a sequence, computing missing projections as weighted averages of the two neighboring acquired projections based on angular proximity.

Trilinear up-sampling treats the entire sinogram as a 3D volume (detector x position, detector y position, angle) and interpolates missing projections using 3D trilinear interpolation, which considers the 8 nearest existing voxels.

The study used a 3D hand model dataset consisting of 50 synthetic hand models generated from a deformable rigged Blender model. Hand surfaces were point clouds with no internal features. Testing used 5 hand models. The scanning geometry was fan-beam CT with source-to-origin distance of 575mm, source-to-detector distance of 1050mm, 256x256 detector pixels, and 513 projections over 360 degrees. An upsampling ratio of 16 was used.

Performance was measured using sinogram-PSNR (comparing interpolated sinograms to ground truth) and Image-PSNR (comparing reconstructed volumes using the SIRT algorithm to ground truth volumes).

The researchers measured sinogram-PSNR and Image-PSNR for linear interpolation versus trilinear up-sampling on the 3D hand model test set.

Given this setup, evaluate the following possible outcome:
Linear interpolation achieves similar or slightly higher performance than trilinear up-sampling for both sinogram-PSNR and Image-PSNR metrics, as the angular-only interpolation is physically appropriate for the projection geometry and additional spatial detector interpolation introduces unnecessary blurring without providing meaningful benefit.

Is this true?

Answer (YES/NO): YES